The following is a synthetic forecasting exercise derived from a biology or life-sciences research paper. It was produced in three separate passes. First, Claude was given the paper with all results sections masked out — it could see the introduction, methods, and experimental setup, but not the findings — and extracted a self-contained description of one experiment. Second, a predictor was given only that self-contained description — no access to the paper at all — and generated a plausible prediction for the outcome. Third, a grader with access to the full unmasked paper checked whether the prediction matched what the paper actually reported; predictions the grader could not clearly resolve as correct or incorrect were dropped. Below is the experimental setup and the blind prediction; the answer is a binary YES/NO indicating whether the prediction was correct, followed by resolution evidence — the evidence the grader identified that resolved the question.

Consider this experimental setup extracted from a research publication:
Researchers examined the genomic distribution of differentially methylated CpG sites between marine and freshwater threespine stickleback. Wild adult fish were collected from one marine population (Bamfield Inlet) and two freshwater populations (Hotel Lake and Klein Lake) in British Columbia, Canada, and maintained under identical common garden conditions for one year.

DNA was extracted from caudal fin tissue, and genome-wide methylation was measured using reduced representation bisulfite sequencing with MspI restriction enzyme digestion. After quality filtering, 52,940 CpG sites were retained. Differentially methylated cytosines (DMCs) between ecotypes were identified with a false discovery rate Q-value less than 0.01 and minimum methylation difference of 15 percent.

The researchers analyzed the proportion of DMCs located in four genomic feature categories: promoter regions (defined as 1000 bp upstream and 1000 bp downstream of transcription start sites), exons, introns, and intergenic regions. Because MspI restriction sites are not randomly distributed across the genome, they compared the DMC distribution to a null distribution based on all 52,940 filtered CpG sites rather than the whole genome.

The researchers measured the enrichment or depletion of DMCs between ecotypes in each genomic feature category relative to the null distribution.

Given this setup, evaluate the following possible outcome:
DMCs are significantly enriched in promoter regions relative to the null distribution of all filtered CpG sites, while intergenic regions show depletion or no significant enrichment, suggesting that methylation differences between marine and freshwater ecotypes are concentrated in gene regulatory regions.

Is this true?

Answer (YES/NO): NO